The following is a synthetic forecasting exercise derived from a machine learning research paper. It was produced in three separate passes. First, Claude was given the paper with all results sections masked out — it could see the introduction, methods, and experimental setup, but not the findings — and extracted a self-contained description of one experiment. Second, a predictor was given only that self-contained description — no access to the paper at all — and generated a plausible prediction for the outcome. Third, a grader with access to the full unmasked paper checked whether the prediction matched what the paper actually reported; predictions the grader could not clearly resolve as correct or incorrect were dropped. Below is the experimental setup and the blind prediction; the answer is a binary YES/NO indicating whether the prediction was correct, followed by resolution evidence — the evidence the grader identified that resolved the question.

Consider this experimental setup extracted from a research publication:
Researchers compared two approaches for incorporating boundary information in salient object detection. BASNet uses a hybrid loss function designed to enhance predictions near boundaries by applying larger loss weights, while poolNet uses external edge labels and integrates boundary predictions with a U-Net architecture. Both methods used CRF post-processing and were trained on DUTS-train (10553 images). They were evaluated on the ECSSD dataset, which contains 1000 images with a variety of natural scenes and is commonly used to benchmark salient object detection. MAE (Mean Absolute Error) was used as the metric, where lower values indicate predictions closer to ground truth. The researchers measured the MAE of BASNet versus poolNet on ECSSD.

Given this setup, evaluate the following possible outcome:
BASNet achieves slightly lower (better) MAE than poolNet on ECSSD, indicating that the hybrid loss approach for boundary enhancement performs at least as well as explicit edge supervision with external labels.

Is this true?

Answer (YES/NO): NO